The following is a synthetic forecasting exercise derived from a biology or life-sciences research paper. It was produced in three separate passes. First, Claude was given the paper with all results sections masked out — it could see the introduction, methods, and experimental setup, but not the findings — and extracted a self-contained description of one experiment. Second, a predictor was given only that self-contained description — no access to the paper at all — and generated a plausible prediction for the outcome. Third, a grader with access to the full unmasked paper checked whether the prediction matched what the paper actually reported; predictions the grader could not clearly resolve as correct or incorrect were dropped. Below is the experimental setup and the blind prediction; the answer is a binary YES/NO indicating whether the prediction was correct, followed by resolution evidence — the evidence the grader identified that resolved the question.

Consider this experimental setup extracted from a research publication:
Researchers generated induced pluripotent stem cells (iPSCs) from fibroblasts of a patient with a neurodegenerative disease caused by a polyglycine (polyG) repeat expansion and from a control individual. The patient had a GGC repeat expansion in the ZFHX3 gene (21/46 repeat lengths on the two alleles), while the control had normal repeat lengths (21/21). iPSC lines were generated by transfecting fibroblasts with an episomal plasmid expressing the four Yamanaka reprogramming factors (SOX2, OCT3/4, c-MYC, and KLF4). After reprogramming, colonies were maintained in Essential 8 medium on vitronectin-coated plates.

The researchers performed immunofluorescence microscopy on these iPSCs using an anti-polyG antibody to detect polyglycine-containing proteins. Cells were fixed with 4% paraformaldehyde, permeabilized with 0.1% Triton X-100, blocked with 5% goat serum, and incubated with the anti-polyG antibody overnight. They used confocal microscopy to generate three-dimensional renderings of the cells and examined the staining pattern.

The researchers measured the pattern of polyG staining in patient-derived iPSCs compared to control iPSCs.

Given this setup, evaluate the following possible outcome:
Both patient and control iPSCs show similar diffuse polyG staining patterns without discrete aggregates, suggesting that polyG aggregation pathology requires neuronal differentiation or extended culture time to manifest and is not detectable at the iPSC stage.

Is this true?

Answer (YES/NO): NO